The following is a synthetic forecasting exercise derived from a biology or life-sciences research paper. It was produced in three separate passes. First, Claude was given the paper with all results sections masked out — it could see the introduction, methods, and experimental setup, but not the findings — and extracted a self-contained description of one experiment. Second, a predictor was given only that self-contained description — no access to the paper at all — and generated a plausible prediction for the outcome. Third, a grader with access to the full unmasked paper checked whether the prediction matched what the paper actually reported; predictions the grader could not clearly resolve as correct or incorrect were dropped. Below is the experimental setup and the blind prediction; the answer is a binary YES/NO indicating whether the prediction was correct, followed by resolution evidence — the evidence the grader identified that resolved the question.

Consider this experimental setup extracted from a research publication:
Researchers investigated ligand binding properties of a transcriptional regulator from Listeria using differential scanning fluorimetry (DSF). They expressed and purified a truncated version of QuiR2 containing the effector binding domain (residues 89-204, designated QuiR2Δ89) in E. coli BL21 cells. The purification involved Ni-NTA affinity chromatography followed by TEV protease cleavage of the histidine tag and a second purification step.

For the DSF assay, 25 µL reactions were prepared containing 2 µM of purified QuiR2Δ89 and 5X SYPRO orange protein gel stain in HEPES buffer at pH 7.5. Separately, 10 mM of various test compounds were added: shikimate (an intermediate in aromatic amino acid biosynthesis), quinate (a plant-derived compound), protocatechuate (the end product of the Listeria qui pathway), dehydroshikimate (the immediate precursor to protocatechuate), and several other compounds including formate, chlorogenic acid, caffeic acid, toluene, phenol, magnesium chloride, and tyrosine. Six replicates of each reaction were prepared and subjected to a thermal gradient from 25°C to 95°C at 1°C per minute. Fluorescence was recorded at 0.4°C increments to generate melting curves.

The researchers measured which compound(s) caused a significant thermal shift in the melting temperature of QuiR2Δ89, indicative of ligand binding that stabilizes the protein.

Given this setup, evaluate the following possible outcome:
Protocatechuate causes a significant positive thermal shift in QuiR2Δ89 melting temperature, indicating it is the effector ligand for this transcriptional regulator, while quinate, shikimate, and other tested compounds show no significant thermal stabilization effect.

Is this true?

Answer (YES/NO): NO